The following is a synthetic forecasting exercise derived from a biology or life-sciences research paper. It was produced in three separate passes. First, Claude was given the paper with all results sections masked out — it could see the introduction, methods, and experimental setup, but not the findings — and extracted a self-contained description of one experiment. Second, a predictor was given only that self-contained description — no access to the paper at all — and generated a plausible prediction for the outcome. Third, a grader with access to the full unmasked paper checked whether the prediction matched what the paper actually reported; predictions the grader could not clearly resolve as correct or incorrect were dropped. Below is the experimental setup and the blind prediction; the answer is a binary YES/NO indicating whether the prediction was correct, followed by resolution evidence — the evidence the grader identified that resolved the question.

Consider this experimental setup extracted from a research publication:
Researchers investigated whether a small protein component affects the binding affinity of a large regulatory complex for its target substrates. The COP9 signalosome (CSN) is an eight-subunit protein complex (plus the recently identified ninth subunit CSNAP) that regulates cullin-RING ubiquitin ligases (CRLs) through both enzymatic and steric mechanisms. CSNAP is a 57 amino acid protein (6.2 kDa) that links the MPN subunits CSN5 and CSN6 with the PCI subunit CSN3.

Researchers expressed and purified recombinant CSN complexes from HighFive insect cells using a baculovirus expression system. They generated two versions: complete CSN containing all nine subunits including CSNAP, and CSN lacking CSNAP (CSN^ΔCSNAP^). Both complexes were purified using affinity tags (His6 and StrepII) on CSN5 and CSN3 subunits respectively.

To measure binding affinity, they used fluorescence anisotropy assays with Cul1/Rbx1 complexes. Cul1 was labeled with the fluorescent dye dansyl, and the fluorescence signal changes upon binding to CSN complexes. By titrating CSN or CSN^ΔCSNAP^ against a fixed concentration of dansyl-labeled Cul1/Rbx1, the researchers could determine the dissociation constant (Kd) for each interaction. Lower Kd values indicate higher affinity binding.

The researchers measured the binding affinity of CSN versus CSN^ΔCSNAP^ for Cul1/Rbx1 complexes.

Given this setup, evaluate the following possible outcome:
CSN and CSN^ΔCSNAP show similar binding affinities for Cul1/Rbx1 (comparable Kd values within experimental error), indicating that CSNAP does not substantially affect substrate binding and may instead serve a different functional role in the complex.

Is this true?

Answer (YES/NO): NO